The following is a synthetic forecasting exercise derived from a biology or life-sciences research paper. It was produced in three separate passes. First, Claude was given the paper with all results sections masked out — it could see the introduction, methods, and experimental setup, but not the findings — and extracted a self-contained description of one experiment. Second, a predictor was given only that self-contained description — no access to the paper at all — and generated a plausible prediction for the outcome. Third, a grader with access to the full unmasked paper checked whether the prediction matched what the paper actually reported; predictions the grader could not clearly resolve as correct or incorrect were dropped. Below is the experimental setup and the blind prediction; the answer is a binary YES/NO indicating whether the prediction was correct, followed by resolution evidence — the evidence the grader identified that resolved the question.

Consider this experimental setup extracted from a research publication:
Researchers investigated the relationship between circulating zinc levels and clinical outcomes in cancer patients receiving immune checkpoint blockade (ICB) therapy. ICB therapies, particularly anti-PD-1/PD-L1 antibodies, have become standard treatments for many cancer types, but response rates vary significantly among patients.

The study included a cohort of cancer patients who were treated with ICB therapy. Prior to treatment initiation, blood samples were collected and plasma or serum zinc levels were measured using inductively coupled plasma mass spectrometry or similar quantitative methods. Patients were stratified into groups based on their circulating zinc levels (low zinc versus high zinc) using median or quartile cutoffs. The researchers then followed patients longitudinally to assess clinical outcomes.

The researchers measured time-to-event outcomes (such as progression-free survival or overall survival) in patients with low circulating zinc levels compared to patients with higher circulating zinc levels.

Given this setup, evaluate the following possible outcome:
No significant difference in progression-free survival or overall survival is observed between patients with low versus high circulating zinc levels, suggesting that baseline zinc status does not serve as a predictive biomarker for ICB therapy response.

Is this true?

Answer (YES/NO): NO